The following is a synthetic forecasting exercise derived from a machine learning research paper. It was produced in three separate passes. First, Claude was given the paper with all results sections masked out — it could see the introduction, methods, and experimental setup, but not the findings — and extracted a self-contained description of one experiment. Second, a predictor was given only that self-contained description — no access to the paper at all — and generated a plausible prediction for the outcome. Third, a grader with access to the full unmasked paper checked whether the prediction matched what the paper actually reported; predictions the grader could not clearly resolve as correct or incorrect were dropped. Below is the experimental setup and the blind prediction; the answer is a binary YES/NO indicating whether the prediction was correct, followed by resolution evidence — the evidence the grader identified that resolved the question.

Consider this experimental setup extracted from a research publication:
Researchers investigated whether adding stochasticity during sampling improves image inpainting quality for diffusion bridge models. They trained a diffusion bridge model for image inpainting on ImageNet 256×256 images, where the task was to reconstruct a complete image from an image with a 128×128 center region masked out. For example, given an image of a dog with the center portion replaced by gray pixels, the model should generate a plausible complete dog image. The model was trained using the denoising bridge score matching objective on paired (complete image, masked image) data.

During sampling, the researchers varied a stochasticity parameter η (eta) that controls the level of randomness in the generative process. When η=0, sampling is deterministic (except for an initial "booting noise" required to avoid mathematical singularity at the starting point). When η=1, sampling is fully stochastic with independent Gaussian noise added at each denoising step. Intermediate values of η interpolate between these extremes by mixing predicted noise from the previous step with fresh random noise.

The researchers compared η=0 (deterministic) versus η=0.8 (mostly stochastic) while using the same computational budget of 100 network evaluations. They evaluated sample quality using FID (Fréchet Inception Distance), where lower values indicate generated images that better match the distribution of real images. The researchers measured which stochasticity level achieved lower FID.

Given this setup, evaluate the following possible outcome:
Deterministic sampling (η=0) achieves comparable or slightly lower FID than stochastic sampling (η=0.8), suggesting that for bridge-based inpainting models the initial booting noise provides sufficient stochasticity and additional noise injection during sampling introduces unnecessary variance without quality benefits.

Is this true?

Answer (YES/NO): NO